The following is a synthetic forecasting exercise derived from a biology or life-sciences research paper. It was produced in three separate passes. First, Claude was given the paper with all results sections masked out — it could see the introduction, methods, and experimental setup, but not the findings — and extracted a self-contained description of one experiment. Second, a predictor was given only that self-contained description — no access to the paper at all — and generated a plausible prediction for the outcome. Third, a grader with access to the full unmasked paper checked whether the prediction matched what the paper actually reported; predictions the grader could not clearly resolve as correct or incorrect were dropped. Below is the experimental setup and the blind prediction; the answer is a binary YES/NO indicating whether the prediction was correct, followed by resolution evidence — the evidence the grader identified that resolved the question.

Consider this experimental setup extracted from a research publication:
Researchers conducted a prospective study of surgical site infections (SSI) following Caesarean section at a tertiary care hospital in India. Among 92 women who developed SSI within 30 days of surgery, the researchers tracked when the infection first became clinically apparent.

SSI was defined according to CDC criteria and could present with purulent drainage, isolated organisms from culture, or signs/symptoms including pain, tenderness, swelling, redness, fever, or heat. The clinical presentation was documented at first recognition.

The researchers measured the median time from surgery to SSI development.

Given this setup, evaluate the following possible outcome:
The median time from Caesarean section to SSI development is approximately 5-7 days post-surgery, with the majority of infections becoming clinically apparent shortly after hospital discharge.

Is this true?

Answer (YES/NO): NO